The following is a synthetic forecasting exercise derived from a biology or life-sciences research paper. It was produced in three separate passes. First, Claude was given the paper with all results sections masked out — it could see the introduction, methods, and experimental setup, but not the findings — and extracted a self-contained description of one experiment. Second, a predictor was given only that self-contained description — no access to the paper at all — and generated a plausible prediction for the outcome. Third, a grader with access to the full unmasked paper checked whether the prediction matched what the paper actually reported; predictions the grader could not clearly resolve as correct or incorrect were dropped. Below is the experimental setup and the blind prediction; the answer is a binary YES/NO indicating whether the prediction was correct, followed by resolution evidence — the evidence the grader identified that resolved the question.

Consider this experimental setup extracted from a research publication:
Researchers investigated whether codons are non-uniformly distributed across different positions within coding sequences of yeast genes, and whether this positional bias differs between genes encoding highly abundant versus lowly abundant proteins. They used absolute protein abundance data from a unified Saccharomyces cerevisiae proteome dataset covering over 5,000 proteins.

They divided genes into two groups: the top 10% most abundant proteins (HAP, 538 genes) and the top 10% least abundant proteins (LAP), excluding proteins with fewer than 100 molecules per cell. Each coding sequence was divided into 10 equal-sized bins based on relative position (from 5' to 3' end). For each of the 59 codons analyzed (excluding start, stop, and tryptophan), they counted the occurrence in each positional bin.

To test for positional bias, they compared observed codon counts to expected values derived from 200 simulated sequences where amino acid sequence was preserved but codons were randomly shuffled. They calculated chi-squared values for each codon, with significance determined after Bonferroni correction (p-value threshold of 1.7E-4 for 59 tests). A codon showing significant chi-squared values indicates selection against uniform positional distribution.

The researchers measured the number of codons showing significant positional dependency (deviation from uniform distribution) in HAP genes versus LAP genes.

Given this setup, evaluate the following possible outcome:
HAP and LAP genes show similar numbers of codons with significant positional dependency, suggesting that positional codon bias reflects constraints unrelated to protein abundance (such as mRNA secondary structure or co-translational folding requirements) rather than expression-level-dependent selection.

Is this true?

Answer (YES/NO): NO